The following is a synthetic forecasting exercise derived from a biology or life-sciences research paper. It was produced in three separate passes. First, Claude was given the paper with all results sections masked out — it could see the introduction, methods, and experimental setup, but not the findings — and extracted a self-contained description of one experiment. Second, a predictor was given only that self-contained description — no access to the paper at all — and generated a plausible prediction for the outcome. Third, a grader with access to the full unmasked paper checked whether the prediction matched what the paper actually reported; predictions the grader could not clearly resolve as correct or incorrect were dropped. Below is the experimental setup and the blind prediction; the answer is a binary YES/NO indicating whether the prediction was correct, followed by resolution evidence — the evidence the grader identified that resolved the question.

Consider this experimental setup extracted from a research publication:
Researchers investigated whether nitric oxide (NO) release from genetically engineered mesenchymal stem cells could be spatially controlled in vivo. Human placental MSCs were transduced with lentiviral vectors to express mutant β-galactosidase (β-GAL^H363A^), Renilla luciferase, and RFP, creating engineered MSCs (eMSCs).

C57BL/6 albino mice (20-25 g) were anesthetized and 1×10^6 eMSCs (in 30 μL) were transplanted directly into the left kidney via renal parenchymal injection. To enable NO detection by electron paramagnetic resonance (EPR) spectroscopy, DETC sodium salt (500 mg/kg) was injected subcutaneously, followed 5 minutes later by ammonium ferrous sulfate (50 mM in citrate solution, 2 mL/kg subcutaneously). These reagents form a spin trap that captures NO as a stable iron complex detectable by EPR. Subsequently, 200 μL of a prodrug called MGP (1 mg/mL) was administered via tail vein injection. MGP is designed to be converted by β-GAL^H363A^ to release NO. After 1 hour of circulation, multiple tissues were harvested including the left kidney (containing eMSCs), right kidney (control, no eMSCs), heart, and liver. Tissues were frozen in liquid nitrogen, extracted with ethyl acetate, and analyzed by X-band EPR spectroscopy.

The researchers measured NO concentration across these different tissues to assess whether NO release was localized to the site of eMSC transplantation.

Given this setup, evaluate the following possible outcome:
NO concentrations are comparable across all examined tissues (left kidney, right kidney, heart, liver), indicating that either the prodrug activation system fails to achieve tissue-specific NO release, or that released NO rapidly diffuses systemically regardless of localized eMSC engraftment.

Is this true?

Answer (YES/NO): NO